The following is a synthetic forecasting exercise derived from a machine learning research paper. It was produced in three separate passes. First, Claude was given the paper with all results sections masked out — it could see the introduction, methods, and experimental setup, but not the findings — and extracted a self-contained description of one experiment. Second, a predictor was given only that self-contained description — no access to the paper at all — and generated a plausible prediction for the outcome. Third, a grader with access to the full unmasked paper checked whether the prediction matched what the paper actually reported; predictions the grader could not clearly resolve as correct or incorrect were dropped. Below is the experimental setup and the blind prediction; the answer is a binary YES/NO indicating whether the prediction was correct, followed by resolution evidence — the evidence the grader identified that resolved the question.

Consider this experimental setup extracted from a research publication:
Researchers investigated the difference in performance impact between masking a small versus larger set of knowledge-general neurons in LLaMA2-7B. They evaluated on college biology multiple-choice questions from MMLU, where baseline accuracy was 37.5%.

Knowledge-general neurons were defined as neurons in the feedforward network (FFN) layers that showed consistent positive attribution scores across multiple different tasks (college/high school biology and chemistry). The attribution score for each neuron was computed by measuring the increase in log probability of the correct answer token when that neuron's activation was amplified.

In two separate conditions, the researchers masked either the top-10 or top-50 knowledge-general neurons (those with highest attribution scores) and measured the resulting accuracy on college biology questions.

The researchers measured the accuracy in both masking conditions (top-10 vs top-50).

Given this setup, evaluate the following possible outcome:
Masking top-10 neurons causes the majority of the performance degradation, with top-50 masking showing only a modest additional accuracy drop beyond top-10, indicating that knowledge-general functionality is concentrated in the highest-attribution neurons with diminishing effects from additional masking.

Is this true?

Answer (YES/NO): YES